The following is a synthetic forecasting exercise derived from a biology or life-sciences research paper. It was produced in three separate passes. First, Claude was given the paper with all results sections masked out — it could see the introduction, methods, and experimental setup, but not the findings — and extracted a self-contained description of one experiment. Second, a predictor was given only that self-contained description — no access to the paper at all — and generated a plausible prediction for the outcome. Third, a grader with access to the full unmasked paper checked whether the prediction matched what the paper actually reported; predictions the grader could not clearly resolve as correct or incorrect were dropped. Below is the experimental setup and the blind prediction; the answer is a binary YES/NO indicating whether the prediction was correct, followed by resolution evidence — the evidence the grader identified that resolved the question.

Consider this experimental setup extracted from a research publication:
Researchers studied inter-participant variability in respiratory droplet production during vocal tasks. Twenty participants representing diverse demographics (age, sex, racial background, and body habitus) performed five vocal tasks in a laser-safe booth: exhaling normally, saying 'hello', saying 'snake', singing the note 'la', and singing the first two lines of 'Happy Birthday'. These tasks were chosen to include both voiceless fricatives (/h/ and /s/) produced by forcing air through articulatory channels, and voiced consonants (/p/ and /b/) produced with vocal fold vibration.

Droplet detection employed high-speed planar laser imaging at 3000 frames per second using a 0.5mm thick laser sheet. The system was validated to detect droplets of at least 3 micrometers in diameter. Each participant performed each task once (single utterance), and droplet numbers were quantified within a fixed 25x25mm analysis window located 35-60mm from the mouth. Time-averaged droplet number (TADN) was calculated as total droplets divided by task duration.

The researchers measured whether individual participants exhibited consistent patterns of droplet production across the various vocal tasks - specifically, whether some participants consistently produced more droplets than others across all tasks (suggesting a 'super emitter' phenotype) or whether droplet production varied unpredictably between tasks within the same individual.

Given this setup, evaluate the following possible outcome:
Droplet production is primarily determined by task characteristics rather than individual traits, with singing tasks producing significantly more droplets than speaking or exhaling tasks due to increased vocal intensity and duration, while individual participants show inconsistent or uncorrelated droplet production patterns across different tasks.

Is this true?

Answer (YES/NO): NO